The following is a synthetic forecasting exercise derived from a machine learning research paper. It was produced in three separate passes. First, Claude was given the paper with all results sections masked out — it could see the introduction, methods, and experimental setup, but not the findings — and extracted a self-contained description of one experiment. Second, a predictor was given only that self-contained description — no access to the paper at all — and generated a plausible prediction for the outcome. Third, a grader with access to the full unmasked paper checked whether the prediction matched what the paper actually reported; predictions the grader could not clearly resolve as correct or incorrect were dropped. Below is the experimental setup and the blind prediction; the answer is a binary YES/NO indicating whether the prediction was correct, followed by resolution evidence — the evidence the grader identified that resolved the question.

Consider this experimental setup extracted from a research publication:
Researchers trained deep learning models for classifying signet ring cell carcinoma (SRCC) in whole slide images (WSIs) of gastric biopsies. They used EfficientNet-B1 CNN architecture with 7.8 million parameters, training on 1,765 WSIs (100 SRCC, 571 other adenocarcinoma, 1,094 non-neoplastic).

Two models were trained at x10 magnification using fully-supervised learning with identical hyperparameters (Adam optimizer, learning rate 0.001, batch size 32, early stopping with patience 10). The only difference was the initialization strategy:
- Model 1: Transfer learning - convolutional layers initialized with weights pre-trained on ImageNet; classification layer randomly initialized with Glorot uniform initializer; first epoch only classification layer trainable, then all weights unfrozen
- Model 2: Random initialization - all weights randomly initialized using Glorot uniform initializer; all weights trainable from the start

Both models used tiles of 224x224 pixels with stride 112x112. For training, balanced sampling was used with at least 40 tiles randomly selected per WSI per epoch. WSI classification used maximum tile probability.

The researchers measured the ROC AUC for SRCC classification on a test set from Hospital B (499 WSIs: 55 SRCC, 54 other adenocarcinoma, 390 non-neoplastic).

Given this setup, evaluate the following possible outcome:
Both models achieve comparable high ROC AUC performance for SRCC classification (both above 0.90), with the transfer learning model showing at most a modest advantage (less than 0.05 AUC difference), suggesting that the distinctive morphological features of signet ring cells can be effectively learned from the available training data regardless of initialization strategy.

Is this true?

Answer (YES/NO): YES